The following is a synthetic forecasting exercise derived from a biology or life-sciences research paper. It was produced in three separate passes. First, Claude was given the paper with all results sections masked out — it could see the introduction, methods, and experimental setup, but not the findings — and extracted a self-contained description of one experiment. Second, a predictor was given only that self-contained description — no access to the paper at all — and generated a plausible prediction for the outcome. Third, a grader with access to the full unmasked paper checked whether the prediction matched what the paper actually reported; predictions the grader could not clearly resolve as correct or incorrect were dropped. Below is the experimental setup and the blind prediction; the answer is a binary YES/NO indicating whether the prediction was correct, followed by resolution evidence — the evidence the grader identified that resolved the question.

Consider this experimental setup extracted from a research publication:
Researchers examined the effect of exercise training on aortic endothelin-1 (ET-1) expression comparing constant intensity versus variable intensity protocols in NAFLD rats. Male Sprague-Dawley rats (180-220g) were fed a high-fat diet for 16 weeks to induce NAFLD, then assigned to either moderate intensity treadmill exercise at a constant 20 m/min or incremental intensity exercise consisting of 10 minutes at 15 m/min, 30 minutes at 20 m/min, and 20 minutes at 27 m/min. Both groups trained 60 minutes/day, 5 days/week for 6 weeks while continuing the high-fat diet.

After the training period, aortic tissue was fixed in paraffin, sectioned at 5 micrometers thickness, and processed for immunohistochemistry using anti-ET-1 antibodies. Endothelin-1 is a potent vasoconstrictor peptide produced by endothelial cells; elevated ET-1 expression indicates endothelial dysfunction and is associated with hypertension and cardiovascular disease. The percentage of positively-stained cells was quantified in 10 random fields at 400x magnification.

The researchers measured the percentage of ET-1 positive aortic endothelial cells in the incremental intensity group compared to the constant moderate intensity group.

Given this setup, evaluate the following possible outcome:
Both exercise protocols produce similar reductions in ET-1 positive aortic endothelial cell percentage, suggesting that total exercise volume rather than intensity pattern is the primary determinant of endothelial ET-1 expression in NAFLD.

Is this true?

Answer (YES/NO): NO